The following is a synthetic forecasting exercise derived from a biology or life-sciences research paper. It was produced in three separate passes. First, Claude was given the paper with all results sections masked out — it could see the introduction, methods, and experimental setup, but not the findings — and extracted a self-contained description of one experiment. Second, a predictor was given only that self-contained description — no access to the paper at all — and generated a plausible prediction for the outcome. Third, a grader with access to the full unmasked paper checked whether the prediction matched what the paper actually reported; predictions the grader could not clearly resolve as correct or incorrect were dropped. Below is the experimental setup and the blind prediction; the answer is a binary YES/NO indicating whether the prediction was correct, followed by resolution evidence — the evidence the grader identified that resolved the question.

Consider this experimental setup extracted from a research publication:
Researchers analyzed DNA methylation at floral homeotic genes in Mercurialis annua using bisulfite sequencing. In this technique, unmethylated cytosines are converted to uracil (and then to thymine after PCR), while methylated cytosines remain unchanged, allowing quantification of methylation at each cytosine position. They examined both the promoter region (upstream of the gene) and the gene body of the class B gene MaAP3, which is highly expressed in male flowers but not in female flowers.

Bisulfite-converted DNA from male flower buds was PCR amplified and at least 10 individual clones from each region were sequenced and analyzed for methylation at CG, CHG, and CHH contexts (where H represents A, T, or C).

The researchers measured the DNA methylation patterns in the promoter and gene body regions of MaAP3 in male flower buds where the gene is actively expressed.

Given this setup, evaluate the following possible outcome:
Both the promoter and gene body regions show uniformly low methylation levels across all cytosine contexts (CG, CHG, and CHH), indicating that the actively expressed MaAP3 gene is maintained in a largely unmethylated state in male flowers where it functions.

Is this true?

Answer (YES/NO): NO